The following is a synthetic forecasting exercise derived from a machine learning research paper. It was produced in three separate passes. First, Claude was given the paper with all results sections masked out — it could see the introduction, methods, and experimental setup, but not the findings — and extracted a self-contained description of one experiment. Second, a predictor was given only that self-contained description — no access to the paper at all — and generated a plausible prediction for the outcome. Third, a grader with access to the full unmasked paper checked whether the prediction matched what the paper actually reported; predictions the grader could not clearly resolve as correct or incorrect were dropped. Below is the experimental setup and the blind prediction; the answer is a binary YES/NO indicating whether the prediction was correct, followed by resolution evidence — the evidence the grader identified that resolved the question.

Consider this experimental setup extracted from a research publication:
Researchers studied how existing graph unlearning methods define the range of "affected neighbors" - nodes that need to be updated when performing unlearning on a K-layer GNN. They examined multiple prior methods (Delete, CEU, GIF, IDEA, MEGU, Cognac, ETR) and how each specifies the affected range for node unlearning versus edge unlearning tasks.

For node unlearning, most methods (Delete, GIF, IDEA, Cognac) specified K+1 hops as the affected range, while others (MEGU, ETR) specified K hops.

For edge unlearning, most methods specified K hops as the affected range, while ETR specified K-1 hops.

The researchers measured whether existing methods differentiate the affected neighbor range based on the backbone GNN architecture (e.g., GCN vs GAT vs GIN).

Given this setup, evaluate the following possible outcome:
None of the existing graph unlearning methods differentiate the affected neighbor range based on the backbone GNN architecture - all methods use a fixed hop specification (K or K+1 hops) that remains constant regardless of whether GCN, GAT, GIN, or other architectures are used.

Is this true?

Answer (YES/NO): YES